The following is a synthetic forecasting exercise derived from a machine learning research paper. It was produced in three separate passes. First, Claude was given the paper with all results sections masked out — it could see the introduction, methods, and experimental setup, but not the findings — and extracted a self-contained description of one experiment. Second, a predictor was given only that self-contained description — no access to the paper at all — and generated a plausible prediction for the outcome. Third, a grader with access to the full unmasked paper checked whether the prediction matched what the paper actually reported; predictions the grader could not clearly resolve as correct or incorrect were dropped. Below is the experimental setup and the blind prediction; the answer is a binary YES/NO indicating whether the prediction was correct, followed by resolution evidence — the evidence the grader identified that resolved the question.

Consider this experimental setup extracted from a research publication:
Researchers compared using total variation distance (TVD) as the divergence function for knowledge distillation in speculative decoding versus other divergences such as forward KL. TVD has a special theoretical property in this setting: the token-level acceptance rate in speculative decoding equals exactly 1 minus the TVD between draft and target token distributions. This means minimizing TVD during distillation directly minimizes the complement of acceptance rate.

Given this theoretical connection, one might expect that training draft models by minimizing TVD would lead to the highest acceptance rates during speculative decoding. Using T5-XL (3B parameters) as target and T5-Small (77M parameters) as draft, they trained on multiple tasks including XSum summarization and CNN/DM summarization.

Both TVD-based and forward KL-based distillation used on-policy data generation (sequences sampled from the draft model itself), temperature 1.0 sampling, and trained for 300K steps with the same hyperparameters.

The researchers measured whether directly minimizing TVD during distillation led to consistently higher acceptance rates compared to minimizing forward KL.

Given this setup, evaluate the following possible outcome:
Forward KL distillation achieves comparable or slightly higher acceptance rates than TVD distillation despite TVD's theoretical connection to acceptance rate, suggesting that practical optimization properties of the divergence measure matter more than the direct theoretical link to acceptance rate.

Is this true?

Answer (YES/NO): YES